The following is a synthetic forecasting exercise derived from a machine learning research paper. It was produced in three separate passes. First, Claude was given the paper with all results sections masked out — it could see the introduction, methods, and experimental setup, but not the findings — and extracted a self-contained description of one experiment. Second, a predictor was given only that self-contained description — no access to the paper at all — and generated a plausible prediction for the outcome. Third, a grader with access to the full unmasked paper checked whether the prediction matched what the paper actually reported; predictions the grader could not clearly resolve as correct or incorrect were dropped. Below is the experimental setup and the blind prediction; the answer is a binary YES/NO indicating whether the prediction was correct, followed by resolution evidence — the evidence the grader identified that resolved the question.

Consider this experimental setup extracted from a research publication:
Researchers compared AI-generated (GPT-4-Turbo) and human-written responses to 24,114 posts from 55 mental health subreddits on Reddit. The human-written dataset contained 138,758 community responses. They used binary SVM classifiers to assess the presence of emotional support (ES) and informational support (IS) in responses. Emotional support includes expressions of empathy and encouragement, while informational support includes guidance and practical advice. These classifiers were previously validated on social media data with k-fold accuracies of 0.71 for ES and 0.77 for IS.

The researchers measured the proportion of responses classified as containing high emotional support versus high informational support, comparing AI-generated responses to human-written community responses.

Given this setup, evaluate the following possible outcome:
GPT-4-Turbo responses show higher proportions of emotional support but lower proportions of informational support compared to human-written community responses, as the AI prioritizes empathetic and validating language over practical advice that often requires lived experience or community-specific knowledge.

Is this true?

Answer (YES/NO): NO